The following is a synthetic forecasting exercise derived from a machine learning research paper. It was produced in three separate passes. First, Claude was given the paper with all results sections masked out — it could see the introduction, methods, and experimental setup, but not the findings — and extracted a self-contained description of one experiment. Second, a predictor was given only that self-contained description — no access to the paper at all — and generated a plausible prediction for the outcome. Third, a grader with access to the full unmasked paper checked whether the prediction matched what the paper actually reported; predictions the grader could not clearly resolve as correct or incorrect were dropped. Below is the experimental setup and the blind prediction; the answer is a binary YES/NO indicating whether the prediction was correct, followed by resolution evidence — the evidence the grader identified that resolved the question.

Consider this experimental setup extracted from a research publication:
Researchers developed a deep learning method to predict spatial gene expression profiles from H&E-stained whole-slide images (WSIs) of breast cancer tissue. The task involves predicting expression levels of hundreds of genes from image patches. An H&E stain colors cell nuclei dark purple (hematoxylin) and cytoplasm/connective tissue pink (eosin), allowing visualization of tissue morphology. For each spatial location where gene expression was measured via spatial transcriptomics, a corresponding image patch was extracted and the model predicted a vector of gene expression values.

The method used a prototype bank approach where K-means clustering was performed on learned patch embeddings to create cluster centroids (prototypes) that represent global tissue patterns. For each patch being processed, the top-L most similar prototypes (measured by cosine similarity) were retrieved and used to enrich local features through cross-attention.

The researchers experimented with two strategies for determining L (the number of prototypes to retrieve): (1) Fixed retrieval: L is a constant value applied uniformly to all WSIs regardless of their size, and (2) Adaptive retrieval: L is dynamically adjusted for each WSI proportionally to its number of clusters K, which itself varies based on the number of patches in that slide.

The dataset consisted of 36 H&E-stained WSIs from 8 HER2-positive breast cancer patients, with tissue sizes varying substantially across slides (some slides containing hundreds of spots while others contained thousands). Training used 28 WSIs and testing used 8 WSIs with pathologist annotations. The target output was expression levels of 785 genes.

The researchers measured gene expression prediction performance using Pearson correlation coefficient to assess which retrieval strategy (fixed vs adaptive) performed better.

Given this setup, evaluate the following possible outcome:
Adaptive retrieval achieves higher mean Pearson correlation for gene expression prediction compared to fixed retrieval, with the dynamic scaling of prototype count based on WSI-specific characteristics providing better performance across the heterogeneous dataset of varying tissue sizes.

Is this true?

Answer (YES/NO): YES